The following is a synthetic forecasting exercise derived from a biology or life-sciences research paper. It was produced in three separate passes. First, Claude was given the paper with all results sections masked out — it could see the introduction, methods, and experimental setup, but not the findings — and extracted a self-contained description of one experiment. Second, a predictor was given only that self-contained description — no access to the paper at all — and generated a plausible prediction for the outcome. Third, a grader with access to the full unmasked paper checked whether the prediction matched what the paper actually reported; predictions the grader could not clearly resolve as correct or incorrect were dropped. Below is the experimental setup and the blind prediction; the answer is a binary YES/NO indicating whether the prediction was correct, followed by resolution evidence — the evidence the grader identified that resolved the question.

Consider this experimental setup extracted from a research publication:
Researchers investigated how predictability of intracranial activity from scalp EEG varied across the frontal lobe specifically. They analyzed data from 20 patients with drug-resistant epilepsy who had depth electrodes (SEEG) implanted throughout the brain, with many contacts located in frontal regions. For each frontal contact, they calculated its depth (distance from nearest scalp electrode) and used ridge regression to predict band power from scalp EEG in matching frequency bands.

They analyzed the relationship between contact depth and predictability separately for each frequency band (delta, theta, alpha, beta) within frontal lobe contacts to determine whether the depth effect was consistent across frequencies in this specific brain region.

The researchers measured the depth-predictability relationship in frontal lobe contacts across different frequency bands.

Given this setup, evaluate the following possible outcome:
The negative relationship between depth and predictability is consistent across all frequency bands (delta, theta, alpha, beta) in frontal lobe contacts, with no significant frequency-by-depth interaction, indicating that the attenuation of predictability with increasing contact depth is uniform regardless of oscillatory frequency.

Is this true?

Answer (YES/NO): NO